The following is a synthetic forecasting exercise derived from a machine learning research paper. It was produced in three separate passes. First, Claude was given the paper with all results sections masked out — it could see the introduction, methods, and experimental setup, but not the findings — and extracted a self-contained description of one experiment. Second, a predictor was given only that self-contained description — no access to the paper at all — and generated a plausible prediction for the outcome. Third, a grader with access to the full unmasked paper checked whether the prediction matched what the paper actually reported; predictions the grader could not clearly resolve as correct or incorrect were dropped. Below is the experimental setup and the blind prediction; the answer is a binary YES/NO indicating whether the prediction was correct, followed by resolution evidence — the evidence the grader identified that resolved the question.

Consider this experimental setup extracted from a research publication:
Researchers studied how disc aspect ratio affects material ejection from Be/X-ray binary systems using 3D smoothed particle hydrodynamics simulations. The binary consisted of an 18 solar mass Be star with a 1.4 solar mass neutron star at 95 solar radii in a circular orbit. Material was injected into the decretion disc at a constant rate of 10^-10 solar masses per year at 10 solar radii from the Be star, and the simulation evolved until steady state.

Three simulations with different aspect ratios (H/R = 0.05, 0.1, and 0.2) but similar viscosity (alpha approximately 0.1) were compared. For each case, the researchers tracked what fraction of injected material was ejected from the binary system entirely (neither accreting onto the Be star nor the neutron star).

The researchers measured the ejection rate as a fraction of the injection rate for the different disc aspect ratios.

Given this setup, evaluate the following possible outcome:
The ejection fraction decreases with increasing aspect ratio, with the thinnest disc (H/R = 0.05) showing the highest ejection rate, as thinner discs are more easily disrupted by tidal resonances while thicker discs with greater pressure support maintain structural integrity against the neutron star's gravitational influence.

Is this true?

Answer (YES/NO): NO